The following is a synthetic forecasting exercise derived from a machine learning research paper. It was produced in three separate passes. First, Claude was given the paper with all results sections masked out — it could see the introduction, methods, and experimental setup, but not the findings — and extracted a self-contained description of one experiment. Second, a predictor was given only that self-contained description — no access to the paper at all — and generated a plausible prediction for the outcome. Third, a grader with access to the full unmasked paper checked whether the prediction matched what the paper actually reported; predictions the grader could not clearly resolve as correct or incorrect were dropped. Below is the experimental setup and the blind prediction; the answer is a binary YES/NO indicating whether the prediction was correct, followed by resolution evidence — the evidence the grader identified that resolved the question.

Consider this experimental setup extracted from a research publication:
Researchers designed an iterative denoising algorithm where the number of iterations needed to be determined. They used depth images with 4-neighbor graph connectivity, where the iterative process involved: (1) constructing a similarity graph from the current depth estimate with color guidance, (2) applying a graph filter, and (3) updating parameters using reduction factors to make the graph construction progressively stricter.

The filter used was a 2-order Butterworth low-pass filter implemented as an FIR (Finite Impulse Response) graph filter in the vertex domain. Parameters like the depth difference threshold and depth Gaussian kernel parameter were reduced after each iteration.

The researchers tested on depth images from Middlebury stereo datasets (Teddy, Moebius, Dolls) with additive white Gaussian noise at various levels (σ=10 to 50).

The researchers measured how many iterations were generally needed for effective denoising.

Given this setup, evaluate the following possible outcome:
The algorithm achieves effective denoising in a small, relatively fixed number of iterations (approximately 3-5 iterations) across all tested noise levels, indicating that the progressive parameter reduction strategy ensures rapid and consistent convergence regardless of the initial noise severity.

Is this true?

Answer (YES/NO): NO